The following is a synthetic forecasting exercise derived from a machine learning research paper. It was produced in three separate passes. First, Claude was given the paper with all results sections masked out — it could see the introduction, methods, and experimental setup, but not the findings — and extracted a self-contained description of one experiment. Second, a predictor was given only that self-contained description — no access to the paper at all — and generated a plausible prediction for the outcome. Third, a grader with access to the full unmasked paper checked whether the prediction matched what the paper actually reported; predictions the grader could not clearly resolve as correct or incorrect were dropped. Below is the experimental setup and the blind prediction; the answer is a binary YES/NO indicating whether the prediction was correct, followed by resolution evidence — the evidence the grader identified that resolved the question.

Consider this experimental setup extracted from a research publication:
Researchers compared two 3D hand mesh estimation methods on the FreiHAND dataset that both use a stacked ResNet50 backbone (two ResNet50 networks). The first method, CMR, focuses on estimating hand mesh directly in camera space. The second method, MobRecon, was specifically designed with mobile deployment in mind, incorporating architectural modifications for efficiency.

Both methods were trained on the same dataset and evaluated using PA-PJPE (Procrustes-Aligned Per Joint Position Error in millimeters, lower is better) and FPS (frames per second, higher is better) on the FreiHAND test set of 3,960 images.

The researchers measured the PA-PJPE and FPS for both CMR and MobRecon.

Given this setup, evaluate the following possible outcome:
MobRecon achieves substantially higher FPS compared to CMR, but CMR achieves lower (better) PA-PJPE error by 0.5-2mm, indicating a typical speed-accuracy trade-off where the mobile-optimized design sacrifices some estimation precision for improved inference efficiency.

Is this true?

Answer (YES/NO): NO